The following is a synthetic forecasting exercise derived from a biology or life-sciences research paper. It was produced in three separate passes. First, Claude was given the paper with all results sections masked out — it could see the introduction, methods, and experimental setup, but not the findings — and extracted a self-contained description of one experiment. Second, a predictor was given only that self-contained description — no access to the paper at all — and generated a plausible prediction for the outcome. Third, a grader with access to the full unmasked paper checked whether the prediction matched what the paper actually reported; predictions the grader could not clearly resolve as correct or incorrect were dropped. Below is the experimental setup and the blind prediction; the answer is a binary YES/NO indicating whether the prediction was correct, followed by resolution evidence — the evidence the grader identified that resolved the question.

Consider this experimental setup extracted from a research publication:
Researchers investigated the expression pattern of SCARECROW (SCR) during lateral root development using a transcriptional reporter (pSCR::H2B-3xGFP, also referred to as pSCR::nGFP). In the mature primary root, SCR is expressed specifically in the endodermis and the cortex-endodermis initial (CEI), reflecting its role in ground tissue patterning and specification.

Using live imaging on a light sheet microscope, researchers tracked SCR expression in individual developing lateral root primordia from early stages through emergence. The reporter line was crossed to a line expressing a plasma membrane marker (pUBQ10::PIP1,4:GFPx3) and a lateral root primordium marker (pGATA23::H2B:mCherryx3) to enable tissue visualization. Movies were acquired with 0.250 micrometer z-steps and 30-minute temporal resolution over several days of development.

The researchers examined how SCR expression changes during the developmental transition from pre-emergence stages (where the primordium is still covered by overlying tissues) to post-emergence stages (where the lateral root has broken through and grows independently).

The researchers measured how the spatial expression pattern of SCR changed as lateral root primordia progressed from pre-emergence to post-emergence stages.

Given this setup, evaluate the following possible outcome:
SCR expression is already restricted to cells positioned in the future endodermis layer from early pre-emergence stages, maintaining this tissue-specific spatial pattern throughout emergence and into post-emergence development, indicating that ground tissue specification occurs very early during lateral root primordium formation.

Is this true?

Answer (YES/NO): NO